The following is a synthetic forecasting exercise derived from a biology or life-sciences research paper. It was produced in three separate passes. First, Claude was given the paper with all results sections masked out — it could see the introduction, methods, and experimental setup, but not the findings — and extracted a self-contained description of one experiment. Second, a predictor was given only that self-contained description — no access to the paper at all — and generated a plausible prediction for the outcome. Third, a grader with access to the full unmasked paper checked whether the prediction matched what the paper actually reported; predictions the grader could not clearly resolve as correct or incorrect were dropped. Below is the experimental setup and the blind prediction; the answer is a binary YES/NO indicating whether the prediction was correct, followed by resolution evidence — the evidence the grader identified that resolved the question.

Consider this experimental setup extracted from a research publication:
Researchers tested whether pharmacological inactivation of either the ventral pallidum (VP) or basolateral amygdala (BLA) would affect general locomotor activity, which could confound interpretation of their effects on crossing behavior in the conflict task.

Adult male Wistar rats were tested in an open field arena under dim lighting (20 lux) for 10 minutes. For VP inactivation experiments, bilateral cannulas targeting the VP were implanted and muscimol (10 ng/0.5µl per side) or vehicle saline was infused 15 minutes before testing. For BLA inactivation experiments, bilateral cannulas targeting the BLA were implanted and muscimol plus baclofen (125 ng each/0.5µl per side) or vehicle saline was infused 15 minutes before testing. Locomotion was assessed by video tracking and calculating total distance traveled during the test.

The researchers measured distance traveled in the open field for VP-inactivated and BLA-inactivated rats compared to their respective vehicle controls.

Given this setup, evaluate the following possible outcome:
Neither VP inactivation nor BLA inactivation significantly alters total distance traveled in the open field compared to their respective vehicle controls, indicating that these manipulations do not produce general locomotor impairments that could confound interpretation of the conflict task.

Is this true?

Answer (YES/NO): YES